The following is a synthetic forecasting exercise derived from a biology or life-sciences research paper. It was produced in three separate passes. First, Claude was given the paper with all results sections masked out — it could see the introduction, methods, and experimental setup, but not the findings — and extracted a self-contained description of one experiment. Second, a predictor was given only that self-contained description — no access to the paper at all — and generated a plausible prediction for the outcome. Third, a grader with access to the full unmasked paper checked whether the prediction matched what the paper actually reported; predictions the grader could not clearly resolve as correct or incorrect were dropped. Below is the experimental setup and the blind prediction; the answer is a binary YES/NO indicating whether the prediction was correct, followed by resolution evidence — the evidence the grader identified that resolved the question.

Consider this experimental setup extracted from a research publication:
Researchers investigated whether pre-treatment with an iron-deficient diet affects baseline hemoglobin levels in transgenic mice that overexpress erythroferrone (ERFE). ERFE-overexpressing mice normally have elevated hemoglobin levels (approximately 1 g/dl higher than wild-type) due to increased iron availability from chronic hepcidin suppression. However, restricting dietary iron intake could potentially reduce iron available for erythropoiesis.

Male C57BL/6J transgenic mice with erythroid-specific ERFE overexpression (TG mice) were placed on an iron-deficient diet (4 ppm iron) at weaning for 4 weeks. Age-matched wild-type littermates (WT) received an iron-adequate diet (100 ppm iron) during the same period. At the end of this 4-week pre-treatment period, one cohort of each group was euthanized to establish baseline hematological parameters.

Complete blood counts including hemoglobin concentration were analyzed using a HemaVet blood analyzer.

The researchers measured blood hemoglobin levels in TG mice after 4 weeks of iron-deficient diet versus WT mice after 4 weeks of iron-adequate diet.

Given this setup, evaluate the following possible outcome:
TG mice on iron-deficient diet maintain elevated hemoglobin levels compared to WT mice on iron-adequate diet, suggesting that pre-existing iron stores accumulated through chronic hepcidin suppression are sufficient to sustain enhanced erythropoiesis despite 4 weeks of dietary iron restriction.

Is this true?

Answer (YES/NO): NO